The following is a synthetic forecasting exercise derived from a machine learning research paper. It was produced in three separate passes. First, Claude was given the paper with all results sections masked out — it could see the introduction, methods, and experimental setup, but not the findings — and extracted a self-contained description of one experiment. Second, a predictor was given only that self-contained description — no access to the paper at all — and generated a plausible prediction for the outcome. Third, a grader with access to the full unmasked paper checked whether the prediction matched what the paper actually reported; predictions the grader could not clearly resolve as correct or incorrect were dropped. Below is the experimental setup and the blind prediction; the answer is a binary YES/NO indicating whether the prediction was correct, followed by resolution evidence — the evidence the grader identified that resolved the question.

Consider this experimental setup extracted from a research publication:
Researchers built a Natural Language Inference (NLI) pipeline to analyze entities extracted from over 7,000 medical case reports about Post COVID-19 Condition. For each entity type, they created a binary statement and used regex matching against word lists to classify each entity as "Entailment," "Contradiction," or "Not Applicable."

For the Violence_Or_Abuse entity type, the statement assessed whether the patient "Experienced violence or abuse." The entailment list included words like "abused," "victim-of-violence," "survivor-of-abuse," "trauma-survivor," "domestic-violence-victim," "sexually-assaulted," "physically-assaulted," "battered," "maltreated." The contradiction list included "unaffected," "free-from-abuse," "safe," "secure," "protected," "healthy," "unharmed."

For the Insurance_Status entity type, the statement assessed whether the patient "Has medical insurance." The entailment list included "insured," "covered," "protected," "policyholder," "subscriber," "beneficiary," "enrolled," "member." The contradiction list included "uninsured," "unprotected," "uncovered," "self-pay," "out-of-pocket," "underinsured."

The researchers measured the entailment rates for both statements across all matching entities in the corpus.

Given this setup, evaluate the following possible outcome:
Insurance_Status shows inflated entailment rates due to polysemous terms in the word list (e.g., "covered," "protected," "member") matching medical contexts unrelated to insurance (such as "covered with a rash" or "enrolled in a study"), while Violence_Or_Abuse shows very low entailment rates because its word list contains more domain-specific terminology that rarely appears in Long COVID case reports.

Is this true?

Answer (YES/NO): NO